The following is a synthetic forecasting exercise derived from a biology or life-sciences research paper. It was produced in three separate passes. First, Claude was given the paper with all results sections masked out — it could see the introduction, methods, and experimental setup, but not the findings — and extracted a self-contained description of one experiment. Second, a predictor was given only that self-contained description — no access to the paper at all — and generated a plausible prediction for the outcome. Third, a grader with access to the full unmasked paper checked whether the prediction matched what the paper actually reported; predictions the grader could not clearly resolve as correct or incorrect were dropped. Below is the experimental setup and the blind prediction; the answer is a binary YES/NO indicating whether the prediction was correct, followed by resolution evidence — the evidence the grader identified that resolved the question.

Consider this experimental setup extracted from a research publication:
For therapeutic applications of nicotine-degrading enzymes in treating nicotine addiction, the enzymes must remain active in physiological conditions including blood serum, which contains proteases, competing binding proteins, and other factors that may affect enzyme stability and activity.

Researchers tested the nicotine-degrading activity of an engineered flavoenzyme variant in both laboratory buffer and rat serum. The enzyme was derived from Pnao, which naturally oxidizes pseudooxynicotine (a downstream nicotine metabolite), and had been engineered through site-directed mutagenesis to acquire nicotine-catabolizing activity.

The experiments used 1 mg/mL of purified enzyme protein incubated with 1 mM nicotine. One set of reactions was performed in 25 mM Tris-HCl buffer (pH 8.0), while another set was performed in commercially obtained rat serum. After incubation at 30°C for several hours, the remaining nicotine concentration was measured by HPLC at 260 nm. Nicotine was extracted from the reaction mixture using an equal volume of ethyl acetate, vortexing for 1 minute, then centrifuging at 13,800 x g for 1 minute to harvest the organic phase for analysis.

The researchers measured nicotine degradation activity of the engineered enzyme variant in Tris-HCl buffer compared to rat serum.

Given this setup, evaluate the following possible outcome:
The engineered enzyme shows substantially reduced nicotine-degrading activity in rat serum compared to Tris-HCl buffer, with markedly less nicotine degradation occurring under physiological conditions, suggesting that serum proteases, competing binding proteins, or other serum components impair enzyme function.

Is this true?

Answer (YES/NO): NO